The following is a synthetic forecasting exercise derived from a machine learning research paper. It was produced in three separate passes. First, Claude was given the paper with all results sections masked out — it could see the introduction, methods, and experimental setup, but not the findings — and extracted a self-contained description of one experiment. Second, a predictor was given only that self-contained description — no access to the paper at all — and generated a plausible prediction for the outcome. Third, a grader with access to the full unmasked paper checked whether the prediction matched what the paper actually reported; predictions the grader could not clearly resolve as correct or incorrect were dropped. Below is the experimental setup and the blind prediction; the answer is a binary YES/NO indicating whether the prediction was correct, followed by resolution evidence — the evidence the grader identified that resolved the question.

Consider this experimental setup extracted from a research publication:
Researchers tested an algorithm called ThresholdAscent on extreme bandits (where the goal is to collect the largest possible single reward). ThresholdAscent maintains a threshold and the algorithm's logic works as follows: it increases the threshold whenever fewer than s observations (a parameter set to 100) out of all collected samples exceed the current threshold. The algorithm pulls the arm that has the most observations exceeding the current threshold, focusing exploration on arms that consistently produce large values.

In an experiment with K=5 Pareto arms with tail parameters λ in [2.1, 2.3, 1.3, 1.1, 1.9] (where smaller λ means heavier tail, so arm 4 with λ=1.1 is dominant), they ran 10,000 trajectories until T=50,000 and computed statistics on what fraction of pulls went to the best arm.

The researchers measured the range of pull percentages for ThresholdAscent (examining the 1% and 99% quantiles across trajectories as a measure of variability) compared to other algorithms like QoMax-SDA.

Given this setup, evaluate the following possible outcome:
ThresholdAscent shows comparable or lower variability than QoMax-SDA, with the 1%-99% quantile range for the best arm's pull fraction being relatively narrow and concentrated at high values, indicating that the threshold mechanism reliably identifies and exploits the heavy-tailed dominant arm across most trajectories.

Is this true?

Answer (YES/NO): NO